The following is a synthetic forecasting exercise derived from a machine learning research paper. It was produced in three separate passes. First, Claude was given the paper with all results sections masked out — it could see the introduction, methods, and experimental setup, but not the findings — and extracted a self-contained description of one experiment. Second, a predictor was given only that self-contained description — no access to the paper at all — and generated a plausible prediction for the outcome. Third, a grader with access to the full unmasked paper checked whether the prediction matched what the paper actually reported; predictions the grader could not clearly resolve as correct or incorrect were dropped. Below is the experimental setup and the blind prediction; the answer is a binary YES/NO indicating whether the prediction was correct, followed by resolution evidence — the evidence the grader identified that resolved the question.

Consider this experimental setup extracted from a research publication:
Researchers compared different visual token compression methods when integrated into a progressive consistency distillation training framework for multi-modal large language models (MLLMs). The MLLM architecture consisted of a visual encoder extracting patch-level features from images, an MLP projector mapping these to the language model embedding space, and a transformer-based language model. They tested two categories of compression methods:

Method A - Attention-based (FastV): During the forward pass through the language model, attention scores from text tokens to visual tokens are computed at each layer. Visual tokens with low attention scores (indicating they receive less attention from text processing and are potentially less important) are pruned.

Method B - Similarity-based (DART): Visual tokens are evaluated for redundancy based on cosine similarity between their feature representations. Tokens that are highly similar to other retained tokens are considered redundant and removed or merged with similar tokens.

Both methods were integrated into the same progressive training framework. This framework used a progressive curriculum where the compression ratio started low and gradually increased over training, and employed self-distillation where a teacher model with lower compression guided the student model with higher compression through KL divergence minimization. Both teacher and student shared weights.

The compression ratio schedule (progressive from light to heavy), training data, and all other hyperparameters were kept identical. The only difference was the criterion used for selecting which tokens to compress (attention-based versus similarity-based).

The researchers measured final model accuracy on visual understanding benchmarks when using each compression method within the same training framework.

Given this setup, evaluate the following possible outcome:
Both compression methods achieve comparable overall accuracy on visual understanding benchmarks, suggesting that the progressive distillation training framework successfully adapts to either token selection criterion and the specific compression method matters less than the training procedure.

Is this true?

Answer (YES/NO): YES